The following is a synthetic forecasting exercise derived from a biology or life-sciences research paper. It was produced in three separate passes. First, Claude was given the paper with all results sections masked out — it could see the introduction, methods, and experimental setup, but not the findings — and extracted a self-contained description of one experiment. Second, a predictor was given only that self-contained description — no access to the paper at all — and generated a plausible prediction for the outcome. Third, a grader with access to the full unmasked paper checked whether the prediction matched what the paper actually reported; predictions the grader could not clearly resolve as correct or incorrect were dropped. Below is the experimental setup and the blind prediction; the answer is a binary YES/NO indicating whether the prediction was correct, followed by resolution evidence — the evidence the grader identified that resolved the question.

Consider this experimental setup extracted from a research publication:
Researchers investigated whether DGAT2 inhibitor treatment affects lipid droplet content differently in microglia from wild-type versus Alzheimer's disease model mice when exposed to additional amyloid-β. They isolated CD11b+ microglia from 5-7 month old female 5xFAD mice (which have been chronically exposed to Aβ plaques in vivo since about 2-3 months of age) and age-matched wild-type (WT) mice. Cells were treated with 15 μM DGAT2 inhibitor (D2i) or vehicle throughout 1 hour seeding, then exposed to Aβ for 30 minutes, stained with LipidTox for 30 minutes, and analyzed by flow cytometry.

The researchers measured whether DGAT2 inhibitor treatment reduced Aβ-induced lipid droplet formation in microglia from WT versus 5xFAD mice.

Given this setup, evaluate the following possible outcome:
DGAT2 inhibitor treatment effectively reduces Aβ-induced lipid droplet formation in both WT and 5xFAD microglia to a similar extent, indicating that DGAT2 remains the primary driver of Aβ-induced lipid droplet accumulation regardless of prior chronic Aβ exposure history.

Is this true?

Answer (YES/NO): NO